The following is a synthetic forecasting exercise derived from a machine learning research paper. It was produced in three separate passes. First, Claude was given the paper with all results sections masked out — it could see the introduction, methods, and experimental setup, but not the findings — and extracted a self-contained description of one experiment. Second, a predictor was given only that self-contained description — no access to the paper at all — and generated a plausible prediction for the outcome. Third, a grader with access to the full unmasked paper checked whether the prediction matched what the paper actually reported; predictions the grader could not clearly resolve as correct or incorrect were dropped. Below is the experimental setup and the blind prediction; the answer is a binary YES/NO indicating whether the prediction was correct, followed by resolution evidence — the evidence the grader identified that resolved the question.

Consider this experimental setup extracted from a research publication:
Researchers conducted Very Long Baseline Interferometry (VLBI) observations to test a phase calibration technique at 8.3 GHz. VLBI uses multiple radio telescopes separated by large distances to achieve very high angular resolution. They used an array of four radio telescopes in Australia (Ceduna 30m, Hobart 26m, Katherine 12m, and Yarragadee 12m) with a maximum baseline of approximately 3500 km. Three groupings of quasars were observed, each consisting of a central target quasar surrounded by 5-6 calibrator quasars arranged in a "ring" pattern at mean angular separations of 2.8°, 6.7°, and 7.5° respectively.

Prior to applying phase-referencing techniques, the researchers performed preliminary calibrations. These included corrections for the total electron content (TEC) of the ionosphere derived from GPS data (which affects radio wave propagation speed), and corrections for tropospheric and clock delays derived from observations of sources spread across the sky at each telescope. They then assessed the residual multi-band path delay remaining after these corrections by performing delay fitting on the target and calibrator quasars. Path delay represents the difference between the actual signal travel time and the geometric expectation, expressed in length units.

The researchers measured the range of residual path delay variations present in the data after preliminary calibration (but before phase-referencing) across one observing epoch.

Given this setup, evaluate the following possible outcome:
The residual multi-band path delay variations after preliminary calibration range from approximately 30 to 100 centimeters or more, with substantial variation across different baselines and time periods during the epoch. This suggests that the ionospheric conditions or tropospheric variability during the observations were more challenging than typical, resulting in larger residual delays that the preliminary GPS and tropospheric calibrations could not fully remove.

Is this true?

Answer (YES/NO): NO